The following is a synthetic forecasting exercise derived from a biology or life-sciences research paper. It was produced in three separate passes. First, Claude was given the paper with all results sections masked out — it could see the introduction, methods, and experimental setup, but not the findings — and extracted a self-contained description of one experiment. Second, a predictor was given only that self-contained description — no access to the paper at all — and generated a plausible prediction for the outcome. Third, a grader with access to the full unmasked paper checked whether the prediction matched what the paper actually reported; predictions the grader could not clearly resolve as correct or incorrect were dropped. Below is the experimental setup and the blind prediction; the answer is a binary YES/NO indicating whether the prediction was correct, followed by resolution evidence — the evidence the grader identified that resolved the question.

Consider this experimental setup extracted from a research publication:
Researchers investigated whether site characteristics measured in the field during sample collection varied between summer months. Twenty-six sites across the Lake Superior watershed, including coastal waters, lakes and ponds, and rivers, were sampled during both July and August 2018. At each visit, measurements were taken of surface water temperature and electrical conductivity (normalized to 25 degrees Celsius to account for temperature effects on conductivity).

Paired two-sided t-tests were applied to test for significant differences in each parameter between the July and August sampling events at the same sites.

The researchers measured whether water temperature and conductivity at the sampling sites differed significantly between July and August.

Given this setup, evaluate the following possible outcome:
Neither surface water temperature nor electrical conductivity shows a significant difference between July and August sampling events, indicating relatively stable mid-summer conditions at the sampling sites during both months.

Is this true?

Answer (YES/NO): NO